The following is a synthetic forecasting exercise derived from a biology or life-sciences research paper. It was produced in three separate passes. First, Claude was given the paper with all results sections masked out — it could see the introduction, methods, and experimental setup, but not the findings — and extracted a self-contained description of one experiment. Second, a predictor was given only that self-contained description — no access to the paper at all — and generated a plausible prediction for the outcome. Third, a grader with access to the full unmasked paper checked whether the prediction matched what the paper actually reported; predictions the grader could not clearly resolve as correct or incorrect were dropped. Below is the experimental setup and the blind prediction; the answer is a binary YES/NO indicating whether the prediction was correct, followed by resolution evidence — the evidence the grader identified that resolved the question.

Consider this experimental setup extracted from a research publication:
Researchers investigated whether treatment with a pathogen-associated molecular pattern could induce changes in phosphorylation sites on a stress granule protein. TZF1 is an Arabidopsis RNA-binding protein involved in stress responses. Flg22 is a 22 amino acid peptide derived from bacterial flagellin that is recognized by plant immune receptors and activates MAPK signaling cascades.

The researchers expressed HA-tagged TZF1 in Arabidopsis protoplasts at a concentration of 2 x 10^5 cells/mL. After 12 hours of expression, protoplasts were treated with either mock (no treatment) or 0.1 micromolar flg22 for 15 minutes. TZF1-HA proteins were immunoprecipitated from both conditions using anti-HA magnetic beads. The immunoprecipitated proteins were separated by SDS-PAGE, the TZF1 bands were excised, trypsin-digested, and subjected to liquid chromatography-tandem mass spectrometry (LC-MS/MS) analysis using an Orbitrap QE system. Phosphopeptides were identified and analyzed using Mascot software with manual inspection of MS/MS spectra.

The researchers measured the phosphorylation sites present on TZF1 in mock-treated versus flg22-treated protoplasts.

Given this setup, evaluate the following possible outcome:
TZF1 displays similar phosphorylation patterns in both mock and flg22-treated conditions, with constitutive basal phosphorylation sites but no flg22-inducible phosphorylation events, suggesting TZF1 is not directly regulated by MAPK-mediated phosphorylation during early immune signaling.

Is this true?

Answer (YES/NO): NO